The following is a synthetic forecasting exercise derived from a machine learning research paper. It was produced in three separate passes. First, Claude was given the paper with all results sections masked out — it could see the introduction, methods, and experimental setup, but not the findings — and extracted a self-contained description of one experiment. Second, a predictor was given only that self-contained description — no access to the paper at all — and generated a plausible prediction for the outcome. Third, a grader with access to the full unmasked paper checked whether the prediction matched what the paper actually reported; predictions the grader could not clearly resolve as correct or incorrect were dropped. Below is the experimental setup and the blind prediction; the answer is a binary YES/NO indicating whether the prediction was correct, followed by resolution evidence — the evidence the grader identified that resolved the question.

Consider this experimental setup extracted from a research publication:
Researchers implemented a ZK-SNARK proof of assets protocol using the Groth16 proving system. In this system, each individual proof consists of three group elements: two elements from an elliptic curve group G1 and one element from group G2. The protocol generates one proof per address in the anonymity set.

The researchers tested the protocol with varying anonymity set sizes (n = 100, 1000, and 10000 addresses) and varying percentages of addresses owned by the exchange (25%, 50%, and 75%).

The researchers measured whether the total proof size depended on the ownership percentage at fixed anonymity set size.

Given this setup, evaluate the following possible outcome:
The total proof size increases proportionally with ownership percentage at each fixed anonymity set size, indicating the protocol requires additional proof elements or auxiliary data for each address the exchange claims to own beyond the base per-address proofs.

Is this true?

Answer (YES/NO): NO